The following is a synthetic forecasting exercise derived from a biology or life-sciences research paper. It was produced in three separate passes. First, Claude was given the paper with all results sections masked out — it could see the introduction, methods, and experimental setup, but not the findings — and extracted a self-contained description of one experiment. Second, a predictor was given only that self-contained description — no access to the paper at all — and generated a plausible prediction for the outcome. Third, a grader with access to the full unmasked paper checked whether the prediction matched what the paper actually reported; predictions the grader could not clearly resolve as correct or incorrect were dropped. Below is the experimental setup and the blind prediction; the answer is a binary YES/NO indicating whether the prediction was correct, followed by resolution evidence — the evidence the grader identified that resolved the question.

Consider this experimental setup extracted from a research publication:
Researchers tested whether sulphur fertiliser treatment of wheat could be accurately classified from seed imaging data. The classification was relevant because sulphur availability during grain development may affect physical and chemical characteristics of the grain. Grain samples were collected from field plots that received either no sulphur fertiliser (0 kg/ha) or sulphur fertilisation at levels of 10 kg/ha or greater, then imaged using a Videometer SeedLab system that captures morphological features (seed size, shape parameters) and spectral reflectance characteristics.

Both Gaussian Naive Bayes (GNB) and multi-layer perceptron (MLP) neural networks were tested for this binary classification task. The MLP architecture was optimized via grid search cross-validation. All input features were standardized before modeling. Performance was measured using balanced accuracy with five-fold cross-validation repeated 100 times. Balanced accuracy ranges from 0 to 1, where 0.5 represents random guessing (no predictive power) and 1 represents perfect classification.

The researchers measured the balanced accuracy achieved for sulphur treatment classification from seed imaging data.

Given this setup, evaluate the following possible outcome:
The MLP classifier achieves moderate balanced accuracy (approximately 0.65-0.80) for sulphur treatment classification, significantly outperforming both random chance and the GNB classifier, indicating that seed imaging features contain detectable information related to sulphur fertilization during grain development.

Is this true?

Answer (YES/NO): NO